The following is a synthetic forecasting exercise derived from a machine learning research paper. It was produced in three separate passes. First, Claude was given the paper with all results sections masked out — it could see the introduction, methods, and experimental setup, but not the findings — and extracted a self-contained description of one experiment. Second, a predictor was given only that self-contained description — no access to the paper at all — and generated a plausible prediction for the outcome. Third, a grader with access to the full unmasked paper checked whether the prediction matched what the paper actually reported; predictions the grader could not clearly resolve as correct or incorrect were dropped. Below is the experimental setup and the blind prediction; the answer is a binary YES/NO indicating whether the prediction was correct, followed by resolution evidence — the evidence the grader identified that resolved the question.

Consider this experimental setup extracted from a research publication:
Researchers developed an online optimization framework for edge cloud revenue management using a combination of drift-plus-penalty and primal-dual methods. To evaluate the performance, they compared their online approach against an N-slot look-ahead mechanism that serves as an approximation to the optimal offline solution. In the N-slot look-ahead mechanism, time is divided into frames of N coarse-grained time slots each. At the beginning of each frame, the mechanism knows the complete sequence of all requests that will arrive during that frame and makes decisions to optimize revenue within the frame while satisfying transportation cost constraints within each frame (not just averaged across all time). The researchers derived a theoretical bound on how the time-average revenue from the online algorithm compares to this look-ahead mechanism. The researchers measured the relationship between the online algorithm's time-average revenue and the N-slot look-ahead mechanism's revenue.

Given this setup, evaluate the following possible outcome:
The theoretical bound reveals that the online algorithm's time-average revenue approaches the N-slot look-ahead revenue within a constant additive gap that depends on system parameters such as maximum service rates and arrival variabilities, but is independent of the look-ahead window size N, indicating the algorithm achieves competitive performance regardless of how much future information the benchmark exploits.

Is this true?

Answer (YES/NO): NO